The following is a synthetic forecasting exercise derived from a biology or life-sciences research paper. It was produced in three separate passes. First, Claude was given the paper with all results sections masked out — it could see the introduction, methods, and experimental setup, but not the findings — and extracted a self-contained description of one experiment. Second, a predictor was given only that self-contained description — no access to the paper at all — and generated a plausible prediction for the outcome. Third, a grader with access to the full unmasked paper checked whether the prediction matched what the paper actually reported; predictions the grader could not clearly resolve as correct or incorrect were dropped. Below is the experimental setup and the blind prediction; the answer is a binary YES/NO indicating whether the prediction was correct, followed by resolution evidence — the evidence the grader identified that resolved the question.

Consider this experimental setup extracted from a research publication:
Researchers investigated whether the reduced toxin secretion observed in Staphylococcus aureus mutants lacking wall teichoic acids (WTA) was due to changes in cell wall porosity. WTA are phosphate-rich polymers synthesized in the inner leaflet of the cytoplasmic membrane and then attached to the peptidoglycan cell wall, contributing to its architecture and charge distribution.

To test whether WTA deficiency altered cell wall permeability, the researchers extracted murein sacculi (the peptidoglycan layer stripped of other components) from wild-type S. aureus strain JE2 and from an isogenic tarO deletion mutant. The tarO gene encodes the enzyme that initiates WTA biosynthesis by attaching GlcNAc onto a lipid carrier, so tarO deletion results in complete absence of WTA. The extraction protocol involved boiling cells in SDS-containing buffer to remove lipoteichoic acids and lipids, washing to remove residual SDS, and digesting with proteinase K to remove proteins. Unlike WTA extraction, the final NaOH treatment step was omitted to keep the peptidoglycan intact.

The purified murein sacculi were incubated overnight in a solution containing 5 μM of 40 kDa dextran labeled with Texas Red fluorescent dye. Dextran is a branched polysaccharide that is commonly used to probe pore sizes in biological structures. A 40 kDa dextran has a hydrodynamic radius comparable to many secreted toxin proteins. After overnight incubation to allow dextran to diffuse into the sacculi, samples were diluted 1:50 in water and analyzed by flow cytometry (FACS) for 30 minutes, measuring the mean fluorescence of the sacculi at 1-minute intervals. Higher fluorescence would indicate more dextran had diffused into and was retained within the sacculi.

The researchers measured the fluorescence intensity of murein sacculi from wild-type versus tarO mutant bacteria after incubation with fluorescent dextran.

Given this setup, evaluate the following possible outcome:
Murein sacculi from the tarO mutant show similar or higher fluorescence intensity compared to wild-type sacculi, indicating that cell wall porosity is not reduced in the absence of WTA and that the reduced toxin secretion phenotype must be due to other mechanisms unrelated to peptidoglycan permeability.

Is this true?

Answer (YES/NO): YES